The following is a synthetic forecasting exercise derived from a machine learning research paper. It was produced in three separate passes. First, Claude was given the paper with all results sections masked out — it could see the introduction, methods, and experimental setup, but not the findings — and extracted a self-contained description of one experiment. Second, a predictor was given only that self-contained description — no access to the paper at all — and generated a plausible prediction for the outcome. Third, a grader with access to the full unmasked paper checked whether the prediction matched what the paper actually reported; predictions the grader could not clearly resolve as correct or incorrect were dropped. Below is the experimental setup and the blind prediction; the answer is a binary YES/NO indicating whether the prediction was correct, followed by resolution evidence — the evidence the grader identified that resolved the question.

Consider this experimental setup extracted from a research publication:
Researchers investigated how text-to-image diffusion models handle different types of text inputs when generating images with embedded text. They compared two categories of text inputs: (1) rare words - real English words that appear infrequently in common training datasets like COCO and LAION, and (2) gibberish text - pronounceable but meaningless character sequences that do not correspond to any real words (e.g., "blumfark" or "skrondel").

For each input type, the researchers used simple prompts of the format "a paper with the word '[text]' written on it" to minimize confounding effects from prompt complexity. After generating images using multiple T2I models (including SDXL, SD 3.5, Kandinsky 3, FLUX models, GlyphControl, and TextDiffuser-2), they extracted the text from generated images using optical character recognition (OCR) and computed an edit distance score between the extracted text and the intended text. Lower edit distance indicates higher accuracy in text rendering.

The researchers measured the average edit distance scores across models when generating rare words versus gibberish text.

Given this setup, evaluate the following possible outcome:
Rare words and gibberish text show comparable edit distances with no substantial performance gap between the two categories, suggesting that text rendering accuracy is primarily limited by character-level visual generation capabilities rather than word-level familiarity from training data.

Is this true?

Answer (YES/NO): NO